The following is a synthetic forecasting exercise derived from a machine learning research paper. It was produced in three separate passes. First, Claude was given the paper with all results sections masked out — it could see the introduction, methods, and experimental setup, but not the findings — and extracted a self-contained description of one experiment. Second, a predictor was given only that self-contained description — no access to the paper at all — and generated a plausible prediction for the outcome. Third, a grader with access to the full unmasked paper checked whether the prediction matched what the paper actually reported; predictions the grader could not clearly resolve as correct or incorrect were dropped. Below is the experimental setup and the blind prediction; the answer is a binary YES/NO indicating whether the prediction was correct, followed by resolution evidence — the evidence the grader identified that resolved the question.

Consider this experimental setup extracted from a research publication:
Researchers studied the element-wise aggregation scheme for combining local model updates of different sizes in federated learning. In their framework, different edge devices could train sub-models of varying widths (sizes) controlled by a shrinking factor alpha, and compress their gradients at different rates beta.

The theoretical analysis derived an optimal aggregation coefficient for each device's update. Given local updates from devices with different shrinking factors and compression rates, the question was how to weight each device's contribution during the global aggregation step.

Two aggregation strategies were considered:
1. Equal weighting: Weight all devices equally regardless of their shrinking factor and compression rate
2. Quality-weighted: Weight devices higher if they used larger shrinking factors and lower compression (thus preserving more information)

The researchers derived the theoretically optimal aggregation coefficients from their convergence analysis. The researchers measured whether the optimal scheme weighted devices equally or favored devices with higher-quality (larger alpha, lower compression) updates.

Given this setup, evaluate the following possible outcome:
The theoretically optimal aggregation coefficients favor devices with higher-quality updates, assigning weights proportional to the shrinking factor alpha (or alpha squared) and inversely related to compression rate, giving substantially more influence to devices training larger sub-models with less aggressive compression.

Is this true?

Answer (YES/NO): NO